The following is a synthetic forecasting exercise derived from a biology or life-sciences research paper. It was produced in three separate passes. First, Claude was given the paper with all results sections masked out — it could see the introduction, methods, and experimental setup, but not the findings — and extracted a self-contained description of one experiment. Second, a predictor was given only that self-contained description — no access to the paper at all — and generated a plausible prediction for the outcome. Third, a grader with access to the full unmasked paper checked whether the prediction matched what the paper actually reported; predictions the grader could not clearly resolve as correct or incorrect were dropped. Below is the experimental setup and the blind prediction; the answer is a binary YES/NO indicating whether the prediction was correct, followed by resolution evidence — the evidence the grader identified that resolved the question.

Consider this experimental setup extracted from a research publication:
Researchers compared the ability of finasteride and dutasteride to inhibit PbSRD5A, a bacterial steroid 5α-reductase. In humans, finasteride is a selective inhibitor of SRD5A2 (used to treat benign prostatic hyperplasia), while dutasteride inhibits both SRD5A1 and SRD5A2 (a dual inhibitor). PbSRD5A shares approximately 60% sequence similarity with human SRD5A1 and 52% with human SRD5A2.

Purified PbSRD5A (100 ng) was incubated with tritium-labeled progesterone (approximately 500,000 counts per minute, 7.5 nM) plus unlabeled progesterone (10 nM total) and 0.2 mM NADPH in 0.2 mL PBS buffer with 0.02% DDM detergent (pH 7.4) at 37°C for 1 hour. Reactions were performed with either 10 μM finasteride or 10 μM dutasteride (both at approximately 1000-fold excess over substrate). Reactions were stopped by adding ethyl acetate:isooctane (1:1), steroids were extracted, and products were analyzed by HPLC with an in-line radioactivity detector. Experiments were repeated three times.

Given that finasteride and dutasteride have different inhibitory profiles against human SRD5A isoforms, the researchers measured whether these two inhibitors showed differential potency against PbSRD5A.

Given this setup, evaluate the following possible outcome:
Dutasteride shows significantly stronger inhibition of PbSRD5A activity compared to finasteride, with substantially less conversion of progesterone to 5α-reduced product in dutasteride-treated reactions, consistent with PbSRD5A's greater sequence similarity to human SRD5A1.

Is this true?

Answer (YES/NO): YES